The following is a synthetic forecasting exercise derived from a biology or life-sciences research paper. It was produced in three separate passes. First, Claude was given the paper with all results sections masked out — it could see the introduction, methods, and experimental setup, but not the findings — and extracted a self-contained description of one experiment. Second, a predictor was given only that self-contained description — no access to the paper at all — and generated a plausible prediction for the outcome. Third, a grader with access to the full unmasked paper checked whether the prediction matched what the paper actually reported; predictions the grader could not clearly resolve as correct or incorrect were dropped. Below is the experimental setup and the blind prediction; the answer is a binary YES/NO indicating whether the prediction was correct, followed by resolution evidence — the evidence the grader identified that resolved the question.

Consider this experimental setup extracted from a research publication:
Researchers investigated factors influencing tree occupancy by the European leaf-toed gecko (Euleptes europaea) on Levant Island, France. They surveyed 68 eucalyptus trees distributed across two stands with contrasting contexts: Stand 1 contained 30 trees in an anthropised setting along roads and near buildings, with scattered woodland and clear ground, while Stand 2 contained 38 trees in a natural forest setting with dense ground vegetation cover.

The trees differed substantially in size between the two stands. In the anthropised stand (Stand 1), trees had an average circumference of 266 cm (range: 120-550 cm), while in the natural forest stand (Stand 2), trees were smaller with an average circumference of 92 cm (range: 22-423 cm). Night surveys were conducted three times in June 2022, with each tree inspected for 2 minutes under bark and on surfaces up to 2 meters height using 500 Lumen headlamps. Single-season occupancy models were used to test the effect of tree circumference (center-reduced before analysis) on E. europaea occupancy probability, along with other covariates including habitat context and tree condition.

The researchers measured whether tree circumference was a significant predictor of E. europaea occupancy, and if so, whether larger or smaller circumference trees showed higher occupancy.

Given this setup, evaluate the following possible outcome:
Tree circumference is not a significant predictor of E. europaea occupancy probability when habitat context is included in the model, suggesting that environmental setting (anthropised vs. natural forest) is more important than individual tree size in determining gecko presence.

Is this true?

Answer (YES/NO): NO